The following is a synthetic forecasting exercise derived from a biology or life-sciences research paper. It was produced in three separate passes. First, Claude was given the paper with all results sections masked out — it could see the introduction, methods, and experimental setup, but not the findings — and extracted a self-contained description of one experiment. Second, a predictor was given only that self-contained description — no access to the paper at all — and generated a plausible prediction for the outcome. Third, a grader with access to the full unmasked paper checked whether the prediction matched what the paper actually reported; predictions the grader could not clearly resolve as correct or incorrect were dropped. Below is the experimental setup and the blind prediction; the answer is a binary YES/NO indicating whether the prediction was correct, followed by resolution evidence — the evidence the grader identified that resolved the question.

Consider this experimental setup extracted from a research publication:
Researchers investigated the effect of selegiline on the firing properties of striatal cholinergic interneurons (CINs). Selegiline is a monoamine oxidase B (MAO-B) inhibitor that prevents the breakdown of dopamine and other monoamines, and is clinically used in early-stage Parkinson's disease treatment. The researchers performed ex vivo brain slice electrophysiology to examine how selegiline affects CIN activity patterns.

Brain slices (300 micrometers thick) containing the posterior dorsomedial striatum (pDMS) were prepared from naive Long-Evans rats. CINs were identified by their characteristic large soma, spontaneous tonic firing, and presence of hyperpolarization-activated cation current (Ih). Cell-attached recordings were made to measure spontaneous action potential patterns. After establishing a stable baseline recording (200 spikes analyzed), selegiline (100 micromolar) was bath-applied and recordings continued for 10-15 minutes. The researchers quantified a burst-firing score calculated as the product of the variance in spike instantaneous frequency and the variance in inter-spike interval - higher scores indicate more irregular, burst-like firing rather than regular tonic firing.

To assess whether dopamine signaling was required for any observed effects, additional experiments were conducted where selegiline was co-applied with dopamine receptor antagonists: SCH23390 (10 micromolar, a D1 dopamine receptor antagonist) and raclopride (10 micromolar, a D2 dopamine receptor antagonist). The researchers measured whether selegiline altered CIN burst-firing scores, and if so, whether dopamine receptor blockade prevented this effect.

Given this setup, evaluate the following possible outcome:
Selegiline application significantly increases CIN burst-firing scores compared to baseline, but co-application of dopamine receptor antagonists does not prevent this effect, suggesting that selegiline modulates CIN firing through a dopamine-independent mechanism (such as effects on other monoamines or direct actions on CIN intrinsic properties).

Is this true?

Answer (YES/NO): YES